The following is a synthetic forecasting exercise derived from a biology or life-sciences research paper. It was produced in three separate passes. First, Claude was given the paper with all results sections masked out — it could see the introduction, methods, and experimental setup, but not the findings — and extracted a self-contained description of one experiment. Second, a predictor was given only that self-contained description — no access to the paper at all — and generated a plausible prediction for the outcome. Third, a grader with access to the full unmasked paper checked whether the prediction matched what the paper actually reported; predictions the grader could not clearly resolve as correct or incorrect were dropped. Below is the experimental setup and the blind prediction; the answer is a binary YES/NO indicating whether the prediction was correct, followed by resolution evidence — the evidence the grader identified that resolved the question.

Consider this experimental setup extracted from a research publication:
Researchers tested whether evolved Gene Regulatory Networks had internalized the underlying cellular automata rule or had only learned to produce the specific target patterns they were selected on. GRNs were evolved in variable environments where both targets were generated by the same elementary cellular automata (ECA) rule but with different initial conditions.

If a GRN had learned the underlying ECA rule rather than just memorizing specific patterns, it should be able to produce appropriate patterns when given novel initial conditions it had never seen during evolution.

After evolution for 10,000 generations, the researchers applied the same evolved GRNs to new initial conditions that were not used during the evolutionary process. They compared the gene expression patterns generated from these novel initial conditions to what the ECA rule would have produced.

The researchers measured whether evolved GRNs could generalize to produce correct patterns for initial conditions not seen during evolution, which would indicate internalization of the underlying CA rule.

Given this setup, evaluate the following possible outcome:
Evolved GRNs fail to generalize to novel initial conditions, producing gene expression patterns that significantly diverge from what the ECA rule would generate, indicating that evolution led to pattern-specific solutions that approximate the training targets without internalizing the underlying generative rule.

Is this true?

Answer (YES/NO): NO